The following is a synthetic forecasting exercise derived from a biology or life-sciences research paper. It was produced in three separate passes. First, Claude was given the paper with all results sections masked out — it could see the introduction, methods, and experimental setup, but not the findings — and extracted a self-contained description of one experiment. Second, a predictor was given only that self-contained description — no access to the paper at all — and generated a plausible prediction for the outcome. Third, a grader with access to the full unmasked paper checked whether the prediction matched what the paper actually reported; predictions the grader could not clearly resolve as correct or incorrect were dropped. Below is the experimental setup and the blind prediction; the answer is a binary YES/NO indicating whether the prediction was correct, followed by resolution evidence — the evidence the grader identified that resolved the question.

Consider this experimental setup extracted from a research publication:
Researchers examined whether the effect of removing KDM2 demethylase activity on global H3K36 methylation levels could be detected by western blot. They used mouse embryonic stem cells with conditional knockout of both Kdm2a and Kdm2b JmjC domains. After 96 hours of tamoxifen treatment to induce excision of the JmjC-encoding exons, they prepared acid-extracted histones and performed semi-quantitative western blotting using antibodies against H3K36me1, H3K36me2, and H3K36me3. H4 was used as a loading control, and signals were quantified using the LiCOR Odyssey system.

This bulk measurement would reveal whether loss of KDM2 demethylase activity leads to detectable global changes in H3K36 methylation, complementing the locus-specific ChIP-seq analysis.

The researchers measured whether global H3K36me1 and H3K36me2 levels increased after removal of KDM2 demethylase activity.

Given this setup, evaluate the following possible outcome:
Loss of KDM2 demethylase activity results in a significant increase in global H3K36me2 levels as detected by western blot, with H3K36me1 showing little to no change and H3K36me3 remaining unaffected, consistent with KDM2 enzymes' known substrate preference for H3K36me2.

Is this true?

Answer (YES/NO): NO